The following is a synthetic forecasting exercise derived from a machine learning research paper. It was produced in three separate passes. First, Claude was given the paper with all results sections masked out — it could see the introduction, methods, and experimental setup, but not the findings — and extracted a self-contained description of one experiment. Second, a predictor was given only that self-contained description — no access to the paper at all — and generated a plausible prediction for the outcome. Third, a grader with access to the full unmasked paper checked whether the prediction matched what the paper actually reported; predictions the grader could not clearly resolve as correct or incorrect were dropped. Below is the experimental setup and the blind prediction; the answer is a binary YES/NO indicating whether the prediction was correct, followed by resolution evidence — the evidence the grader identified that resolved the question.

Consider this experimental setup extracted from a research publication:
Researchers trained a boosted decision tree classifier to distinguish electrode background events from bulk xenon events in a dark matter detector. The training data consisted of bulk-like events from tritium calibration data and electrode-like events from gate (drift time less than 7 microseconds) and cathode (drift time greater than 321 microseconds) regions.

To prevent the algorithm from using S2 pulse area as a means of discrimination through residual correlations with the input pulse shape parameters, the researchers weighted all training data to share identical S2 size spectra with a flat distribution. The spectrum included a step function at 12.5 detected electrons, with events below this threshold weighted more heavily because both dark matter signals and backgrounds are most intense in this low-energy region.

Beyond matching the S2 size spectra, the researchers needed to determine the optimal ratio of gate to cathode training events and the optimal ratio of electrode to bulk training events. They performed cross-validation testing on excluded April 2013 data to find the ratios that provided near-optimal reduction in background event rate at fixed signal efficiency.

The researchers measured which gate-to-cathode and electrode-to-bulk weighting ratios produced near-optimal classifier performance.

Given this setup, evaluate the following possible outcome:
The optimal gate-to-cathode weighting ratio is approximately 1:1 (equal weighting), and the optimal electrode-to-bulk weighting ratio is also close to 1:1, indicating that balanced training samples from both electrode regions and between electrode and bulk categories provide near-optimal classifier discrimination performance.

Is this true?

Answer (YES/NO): YES